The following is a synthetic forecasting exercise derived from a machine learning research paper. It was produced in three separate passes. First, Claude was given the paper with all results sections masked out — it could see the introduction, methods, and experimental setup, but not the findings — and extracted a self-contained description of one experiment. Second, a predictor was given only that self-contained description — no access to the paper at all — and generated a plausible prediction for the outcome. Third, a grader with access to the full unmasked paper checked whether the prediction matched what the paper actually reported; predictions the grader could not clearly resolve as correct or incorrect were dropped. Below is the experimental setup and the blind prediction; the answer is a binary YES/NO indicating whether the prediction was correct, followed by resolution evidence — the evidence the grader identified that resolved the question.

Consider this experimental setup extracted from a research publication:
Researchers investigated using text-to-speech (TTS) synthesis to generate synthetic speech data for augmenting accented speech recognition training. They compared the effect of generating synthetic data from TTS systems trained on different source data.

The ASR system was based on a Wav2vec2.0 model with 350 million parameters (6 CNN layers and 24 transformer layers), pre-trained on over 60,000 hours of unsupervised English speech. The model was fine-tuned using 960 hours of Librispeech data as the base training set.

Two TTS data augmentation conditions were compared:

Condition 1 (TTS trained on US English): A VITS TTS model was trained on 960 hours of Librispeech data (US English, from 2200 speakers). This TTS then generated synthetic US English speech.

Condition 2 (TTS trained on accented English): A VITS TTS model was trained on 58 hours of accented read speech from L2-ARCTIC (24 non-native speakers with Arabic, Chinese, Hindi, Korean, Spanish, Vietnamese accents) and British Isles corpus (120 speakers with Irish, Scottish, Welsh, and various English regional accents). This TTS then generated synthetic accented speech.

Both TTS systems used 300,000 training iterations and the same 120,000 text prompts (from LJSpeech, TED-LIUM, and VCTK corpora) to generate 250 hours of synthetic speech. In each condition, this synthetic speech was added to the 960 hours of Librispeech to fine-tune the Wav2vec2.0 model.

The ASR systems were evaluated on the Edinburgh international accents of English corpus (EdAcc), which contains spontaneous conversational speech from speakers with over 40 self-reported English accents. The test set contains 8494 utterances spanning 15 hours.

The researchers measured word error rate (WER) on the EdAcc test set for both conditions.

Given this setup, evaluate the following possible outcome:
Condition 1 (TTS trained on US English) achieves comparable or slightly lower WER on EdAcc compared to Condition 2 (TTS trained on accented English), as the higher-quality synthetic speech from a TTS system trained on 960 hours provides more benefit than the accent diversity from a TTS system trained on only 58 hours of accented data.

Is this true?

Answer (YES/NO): NO